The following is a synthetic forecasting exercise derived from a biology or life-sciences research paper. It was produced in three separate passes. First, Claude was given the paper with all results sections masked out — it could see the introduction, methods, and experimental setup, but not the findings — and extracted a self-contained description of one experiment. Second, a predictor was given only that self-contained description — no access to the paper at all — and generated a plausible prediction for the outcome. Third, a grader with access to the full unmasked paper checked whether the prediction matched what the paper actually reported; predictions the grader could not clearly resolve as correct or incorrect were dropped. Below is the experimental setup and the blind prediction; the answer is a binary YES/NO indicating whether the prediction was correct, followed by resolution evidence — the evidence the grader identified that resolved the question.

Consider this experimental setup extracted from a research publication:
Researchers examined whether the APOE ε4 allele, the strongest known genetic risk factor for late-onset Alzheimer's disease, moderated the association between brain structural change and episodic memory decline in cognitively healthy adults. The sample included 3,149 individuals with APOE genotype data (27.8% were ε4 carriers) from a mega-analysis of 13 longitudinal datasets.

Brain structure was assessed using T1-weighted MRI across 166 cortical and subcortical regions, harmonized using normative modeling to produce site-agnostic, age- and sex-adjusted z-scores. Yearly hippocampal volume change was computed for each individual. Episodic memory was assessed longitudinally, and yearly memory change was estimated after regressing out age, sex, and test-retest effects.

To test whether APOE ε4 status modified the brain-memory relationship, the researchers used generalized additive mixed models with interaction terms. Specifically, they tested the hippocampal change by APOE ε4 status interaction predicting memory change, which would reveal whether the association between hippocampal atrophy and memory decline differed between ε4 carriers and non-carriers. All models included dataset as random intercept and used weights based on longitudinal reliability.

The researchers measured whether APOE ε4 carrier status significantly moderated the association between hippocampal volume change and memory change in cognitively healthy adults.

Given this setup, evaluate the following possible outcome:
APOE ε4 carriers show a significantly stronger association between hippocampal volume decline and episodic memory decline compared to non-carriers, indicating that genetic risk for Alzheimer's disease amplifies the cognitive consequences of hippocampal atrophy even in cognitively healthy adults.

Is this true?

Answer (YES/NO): NO